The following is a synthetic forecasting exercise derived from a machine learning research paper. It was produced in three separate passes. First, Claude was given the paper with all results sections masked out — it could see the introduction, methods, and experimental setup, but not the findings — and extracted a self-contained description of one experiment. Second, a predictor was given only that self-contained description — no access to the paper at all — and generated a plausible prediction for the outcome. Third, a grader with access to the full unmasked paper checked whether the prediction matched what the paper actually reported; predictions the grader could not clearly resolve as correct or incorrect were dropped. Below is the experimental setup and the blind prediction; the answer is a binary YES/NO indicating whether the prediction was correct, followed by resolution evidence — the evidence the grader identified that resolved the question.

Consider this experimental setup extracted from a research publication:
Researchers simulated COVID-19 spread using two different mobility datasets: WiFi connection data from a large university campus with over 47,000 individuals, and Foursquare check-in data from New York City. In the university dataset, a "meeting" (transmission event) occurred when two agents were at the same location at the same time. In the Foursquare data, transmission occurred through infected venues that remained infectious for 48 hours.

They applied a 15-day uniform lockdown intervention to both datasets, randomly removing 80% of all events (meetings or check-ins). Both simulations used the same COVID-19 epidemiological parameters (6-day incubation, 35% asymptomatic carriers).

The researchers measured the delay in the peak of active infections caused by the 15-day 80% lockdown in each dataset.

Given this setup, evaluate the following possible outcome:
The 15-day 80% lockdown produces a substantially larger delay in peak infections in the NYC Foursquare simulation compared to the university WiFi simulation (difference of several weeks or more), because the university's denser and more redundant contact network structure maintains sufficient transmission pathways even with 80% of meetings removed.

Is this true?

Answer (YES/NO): NO